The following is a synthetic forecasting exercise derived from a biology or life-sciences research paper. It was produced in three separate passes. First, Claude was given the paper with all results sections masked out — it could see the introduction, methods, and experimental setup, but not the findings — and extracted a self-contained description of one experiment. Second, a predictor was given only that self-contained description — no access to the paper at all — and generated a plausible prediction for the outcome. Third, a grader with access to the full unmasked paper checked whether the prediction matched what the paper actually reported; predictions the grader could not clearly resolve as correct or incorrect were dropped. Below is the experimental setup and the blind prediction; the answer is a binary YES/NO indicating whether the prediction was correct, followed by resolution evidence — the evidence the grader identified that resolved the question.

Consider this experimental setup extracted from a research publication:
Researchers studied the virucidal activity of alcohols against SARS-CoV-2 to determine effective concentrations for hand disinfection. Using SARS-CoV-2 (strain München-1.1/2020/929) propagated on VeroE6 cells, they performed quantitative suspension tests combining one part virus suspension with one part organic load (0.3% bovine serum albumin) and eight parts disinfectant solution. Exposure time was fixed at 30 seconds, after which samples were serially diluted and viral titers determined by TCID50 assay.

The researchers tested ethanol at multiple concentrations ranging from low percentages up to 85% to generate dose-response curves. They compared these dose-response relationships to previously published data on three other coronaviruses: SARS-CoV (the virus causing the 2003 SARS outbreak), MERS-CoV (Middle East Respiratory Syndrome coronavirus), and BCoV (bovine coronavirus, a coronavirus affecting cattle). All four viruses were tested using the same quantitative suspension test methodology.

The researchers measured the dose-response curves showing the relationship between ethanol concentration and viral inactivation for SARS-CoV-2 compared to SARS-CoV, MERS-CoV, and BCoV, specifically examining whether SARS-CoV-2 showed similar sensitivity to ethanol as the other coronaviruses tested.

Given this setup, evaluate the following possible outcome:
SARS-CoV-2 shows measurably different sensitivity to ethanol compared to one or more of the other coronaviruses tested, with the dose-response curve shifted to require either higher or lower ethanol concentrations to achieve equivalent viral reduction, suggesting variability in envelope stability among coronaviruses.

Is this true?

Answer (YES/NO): NO